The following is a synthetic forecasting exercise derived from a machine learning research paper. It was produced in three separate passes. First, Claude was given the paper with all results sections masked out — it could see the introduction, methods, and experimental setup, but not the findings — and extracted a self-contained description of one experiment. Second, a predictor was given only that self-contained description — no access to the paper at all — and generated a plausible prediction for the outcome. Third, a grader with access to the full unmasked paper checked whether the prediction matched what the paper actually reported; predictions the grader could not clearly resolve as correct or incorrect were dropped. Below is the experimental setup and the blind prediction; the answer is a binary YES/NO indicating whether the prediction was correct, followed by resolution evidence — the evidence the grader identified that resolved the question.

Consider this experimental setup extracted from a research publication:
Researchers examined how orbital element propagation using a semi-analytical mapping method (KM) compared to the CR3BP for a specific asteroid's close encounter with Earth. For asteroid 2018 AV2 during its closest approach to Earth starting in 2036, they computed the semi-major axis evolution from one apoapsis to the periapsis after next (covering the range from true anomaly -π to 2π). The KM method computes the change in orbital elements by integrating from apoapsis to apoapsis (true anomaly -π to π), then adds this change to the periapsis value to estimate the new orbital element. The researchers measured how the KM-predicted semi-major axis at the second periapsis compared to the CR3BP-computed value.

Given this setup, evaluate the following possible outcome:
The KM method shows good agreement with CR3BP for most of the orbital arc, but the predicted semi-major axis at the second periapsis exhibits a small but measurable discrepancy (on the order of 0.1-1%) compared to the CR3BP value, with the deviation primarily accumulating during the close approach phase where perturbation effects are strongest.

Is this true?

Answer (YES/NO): NO